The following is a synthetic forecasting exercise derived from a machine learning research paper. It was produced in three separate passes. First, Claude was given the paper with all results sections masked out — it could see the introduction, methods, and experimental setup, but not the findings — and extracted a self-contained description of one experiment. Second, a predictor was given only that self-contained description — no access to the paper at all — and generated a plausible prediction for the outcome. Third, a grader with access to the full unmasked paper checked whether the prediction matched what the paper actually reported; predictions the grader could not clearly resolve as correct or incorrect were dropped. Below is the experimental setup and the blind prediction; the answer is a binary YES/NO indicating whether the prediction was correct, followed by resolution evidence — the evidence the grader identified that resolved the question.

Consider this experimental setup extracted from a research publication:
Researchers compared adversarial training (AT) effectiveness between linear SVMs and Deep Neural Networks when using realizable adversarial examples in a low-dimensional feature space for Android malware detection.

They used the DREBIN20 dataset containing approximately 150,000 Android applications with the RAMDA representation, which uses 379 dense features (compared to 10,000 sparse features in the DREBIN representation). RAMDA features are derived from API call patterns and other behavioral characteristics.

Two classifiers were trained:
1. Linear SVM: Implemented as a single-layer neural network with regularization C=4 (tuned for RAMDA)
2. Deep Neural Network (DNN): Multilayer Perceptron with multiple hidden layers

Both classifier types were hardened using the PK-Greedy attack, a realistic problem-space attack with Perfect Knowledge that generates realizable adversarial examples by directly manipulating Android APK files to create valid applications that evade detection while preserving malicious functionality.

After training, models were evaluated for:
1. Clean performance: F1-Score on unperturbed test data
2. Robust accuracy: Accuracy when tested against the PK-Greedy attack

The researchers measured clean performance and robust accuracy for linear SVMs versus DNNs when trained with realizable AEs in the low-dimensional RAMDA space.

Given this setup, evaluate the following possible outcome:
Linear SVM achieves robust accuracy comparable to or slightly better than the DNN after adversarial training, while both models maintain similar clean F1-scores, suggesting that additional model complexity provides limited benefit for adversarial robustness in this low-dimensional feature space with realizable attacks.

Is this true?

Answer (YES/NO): NO